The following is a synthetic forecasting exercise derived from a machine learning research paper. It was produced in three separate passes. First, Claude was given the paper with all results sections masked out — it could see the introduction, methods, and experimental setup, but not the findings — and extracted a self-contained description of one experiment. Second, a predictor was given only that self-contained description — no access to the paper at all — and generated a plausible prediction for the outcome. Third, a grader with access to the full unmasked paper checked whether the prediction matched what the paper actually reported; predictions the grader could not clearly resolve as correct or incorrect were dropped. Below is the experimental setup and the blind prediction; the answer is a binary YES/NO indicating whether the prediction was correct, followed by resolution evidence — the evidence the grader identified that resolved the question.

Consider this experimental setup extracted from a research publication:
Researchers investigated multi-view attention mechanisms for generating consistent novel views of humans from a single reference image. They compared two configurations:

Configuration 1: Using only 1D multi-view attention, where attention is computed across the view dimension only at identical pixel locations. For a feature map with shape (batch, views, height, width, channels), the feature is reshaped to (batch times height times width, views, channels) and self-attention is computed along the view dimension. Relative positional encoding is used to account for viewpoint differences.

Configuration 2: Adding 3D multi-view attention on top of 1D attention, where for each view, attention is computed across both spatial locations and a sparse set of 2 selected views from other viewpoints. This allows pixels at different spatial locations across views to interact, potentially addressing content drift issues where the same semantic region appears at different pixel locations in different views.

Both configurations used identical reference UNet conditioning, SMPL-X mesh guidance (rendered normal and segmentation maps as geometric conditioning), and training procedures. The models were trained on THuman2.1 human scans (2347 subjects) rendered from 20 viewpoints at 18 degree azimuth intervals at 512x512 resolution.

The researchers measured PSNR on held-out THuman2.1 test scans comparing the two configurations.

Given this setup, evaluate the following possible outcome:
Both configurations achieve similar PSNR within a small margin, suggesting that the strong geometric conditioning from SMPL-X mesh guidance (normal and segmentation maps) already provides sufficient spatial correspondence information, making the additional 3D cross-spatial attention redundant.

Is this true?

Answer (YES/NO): NO